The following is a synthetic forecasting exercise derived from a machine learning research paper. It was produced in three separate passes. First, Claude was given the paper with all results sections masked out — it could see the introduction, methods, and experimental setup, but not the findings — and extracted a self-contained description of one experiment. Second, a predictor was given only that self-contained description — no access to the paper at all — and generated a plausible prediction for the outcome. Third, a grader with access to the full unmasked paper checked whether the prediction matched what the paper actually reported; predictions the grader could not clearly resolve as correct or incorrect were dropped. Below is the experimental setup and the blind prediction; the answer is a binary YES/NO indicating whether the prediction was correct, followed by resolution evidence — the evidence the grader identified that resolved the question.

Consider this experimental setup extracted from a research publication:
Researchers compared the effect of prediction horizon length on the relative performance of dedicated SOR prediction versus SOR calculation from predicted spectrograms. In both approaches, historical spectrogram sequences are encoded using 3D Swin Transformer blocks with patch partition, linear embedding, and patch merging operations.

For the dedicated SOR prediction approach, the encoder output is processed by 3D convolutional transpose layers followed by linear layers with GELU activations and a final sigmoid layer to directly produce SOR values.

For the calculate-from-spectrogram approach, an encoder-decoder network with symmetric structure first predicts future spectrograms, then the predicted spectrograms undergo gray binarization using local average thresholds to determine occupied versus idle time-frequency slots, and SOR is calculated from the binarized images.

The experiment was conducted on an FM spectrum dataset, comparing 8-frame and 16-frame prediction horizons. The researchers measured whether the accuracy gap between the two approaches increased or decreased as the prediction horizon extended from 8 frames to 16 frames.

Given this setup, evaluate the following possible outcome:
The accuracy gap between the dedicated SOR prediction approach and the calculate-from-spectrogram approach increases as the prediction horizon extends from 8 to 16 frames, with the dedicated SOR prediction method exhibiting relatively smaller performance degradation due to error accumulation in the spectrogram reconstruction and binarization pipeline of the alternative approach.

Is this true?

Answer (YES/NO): YES